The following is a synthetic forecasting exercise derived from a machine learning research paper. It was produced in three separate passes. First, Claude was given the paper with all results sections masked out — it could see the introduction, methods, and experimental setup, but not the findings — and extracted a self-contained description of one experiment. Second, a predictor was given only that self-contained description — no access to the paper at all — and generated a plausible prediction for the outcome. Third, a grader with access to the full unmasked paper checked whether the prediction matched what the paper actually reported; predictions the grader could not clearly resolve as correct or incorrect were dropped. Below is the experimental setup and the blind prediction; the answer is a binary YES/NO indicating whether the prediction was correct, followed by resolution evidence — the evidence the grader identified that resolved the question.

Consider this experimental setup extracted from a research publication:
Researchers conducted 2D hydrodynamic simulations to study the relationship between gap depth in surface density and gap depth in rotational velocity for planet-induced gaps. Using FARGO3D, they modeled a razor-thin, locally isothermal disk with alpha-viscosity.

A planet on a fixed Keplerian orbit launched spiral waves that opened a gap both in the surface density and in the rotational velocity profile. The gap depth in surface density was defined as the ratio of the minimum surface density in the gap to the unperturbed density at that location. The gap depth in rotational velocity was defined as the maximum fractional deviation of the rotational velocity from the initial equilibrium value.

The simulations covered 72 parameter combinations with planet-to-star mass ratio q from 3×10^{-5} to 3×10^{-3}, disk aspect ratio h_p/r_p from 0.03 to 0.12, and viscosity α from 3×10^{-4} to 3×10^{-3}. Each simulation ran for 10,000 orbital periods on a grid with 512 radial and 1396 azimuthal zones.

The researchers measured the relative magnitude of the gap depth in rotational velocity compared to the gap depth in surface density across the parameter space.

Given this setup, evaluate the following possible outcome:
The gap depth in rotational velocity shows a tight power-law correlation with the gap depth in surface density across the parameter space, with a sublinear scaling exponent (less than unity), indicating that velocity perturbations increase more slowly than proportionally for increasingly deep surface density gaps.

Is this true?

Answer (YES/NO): NO